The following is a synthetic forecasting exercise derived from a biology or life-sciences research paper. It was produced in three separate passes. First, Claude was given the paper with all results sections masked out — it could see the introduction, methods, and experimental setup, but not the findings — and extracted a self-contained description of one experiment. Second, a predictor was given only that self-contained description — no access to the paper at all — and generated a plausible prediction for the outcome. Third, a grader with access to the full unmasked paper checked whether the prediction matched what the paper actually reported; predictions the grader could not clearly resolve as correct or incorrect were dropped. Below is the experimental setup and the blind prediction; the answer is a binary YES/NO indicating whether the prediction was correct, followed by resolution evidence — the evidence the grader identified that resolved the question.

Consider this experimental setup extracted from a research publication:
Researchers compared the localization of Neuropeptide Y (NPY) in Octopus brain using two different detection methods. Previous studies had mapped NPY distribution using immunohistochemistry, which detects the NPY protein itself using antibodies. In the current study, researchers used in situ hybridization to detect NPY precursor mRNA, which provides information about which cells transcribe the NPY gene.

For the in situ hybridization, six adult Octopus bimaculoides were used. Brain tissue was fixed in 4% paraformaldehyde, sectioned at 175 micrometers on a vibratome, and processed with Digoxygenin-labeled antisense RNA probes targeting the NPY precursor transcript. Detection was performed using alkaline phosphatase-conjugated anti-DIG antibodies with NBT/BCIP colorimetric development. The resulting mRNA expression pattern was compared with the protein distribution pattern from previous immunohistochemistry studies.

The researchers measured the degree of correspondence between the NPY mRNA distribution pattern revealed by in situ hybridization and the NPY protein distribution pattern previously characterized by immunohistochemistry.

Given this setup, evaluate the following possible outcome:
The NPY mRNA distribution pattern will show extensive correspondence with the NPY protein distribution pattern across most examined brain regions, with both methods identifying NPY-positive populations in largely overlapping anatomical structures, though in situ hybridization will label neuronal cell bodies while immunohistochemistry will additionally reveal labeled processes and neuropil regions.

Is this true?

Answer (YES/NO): NO